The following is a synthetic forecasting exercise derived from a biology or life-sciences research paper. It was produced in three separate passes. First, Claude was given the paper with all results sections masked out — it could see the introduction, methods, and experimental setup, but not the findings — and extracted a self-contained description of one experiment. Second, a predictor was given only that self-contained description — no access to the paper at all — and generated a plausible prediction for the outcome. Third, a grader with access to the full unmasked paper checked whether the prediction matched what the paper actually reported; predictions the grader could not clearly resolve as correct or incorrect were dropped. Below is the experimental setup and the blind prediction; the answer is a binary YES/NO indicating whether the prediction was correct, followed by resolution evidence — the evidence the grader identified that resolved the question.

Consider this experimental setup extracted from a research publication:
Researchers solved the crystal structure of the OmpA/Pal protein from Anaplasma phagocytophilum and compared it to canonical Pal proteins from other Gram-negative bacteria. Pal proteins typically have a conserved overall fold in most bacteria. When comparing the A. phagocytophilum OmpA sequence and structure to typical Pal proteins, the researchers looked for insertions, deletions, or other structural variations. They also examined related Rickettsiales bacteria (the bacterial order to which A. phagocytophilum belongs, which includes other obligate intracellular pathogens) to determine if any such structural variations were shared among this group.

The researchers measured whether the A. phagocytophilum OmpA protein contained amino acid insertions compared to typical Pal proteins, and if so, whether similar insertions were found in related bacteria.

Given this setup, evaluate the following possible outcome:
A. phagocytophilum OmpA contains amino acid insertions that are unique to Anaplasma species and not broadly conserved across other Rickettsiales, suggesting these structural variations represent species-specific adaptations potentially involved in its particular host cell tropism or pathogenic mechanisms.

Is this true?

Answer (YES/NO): NO